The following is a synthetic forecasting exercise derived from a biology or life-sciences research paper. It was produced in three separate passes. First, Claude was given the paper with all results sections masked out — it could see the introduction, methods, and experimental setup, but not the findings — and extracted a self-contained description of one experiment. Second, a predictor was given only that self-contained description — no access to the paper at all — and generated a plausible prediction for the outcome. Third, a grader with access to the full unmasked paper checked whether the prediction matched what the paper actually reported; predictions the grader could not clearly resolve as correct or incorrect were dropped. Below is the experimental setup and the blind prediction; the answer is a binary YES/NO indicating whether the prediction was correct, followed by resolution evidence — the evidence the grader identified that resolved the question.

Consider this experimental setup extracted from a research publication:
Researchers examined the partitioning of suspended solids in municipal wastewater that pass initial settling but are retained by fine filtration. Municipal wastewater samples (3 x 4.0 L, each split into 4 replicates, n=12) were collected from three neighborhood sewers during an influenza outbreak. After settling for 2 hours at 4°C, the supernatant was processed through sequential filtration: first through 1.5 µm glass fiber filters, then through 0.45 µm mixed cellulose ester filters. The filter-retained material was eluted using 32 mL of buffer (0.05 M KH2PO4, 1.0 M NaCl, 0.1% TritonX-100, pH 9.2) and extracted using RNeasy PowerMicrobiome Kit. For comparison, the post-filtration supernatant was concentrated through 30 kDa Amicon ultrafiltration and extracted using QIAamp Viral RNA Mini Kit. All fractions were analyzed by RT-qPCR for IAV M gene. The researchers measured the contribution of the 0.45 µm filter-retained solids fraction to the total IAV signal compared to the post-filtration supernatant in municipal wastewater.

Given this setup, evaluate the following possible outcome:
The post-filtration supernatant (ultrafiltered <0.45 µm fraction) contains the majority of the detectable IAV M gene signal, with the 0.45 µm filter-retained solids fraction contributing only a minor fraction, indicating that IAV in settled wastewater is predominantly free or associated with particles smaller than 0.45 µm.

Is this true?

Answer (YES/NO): NO